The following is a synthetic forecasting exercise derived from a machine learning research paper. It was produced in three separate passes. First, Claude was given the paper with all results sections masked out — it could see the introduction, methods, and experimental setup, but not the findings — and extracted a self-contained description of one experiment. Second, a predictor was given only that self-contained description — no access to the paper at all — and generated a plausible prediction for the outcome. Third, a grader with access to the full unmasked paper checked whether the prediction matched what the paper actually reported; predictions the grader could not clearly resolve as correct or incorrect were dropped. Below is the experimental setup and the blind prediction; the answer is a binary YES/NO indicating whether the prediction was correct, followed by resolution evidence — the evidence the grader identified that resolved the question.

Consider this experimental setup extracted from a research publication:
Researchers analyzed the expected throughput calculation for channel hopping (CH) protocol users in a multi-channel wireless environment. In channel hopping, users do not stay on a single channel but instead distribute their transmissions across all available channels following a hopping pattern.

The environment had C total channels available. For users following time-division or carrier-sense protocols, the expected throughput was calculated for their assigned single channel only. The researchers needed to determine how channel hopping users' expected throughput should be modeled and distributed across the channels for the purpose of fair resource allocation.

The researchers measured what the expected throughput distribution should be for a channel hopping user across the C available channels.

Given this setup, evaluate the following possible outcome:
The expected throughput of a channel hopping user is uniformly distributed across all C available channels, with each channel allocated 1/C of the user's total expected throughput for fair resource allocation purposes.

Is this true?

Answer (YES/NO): YES